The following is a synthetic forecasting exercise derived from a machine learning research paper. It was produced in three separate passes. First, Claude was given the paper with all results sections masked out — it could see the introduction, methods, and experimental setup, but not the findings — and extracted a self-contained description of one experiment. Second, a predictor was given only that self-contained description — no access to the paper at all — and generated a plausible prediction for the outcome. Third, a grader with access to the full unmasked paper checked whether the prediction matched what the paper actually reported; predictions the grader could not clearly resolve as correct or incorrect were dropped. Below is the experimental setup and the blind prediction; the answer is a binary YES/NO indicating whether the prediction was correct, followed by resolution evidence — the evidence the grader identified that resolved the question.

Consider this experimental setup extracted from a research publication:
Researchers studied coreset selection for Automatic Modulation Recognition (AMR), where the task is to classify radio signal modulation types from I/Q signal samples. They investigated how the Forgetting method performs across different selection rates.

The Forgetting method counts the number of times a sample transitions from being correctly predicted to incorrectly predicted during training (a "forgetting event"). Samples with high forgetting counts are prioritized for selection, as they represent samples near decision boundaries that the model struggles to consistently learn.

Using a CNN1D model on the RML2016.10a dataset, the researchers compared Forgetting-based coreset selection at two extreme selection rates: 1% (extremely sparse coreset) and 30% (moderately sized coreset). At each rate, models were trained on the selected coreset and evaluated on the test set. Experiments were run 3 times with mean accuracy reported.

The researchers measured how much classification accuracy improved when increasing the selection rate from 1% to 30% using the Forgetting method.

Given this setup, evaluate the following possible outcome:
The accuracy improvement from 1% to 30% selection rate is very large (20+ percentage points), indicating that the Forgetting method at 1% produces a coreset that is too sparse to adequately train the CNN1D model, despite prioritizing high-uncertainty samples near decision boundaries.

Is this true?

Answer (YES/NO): YES